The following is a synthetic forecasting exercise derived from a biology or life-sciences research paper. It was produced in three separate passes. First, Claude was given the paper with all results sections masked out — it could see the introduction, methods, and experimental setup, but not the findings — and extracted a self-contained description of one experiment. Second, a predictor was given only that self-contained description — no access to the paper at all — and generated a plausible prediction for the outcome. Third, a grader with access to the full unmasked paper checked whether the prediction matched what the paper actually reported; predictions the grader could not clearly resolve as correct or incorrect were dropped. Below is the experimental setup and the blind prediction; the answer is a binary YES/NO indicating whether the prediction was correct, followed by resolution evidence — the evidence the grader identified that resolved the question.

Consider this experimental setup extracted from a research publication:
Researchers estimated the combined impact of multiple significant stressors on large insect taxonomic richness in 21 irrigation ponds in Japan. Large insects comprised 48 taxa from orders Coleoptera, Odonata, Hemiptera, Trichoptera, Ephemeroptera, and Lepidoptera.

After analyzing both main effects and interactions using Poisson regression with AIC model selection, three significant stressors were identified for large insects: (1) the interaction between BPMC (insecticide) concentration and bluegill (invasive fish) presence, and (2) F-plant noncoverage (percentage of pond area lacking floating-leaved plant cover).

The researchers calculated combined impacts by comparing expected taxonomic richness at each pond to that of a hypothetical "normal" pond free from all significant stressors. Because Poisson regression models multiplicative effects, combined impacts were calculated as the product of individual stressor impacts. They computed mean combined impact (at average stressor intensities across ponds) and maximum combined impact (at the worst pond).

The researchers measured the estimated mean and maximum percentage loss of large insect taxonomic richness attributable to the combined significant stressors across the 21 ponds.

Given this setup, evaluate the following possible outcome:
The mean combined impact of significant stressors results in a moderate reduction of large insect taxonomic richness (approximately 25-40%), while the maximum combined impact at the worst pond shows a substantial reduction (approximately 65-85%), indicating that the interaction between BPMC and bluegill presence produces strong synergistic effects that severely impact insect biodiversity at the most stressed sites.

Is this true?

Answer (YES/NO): NO